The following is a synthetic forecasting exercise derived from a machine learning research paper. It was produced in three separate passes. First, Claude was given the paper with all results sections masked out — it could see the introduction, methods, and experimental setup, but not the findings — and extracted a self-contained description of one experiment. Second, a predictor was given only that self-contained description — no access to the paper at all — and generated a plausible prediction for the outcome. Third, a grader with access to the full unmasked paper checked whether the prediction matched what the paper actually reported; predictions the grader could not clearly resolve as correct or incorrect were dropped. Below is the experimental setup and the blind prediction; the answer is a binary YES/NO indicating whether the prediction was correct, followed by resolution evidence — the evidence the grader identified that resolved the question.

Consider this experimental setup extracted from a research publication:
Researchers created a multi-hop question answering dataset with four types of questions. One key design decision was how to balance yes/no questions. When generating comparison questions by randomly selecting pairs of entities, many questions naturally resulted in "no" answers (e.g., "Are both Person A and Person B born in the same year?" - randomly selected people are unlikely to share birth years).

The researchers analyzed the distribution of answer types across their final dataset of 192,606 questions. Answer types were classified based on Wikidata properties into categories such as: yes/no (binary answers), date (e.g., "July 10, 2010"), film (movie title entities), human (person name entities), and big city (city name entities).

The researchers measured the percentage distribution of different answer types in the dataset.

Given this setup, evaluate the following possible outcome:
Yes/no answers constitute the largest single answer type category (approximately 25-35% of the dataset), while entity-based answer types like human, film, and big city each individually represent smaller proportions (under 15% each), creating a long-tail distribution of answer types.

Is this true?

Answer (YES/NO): YES